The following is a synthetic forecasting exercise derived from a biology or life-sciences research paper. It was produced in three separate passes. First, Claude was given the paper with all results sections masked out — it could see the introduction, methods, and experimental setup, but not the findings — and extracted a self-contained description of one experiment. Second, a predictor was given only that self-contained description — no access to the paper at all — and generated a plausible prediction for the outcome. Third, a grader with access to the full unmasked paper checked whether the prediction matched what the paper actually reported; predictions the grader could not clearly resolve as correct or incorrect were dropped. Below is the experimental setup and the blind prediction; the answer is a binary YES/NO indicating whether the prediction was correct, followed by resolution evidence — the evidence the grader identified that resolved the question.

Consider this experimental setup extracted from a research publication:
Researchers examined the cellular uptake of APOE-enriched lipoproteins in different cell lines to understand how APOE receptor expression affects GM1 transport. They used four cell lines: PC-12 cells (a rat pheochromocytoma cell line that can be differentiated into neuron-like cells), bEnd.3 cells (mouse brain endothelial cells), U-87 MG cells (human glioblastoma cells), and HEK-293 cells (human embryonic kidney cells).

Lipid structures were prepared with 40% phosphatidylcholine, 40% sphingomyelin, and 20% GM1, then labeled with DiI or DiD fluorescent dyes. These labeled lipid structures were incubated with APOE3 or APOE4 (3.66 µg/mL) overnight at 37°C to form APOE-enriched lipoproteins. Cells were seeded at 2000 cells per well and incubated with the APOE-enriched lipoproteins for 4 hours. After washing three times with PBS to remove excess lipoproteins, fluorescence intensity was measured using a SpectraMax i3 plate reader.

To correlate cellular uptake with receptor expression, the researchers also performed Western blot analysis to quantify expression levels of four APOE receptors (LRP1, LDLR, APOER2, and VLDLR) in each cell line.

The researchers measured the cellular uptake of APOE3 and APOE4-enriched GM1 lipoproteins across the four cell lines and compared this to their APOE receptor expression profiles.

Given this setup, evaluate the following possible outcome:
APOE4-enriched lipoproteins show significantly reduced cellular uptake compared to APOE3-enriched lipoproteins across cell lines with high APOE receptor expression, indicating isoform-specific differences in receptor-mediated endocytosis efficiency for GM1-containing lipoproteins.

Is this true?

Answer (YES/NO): NO